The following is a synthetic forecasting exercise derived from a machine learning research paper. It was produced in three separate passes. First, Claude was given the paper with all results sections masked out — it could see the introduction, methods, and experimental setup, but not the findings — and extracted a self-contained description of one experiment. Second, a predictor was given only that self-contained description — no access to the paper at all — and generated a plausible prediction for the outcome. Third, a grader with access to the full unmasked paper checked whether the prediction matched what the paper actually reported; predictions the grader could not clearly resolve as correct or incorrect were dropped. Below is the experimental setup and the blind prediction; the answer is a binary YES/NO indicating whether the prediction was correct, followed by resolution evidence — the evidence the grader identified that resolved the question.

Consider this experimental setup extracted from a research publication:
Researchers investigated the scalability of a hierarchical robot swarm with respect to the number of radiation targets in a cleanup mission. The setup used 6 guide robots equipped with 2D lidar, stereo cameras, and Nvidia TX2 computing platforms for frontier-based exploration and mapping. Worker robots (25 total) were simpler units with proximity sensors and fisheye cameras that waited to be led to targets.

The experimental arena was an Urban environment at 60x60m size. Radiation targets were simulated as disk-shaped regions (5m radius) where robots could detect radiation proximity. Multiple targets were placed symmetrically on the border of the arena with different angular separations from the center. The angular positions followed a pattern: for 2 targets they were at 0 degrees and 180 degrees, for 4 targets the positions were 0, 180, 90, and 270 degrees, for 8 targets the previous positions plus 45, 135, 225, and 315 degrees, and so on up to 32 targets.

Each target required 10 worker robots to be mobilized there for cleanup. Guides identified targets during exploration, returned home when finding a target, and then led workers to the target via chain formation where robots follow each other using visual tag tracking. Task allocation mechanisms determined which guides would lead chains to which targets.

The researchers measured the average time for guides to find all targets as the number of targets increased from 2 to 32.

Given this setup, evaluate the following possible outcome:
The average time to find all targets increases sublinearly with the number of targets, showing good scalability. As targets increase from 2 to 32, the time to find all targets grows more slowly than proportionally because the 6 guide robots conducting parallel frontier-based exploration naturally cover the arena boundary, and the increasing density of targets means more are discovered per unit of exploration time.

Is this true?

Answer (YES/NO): NO